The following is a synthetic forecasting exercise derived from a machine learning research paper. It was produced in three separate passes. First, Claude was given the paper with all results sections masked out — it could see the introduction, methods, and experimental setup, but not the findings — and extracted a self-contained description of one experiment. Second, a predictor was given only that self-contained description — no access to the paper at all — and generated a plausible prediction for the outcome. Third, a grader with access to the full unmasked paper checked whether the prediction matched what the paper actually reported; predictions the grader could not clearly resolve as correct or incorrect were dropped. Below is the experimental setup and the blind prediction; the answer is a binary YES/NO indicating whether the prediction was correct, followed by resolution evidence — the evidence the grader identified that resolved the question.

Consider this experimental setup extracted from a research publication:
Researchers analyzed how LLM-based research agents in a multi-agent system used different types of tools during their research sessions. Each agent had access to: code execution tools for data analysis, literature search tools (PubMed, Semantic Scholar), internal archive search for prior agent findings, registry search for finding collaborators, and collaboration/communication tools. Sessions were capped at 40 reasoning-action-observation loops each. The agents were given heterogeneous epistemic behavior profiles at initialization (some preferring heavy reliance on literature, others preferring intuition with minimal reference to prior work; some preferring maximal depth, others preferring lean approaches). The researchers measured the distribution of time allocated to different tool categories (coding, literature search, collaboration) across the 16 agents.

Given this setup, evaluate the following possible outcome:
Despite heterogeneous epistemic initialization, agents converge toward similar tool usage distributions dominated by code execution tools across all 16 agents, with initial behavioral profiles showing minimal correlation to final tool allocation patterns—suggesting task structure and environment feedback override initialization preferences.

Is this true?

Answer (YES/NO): NO